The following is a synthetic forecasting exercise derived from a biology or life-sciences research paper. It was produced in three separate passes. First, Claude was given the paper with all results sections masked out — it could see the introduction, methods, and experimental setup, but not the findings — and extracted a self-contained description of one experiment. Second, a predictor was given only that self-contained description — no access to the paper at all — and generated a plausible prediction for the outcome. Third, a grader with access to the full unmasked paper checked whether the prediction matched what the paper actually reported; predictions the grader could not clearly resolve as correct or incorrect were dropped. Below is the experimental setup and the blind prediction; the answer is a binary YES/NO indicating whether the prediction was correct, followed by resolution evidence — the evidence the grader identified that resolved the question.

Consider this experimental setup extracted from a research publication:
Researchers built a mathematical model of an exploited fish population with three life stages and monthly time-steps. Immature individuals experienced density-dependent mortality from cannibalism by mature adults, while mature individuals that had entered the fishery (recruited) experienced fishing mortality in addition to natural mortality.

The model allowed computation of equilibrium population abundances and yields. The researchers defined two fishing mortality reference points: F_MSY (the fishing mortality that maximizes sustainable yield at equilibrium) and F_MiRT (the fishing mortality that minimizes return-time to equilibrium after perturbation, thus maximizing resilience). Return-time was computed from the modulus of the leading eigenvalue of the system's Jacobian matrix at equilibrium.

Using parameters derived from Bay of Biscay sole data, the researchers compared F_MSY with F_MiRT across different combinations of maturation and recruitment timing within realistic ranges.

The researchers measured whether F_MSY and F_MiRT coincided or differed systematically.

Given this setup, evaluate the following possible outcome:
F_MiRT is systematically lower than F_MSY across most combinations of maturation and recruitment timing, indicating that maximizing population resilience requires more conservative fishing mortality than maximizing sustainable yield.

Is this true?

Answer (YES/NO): YES